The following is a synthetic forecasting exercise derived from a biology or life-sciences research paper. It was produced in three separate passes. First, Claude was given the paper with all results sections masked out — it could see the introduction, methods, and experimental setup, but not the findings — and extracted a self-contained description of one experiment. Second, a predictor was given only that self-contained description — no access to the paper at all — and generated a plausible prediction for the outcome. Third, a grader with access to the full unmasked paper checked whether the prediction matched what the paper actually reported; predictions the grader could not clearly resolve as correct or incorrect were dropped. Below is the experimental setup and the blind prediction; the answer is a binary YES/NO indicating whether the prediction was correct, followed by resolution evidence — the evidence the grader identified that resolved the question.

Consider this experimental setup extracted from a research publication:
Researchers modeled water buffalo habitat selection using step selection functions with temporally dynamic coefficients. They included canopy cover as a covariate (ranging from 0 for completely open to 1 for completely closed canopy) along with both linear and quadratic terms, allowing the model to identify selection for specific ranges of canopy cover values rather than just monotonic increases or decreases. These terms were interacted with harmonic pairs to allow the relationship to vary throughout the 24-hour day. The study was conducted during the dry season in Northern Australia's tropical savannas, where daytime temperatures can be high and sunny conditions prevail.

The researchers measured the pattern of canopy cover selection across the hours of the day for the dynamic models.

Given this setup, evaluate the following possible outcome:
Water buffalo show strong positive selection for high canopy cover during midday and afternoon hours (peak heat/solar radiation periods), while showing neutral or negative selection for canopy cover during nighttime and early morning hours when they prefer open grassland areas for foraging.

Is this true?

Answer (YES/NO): YES